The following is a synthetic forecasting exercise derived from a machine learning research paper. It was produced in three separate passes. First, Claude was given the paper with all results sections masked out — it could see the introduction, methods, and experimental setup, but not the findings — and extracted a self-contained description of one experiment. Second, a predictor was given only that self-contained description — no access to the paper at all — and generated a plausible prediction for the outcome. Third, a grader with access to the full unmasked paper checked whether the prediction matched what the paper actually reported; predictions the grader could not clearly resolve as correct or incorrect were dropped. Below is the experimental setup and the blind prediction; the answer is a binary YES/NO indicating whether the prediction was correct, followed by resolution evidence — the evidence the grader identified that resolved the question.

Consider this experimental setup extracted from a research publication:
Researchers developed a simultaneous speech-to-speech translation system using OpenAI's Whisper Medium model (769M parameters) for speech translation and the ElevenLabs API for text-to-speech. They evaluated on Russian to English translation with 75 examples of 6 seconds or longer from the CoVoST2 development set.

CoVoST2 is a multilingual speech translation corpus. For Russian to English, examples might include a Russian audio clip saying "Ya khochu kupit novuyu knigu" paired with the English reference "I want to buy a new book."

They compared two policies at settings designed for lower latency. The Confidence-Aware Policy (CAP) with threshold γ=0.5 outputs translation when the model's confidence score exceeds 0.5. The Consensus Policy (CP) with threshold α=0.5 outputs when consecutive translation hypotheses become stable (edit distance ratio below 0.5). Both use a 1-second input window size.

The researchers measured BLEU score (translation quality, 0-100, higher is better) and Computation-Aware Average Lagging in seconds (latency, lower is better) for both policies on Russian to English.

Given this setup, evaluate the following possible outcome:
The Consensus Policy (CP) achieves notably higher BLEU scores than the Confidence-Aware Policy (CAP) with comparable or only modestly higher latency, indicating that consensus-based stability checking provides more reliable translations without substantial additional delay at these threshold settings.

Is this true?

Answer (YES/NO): NO